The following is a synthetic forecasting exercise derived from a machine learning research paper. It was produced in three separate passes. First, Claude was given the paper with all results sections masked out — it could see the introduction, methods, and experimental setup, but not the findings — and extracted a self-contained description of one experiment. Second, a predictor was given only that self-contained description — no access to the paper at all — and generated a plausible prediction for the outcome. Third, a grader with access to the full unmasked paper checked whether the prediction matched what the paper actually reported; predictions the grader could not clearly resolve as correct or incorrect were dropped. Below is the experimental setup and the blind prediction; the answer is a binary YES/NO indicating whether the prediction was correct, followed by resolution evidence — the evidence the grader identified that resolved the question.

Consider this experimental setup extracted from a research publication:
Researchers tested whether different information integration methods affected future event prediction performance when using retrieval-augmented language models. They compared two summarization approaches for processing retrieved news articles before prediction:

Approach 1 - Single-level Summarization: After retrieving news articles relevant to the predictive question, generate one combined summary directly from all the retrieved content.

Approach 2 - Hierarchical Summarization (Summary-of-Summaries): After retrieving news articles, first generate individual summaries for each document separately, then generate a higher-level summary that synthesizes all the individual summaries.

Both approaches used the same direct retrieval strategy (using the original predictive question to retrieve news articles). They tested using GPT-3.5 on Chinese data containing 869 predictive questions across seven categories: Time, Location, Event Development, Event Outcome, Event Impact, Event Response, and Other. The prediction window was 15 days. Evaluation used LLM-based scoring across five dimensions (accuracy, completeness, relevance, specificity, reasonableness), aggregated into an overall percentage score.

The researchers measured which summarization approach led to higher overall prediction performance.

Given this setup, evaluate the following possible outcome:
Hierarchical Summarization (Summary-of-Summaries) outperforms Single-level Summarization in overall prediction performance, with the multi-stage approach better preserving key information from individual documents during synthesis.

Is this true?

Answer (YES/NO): YES